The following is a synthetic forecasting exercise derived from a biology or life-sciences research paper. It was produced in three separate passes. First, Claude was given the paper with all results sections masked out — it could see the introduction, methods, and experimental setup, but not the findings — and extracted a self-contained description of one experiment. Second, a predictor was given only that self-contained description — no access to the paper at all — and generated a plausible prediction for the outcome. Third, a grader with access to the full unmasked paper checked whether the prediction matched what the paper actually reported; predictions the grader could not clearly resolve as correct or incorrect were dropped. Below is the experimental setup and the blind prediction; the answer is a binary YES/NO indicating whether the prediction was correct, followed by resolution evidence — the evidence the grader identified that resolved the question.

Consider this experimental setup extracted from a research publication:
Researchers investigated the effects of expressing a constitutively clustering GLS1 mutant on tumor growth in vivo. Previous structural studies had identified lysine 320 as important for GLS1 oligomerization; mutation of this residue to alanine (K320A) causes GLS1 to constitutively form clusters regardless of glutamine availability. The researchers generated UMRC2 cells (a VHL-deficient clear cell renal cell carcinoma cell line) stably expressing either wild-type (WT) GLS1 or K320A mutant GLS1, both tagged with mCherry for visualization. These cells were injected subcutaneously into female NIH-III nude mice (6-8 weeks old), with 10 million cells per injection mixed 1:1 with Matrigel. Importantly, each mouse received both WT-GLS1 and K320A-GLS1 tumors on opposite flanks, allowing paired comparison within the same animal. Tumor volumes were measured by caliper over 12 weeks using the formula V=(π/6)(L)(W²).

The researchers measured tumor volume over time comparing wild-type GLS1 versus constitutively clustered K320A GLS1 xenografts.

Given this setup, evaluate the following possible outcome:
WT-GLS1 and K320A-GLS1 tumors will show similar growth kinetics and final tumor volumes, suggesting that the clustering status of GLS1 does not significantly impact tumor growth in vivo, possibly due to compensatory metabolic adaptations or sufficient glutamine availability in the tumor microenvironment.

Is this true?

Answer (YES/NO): NO